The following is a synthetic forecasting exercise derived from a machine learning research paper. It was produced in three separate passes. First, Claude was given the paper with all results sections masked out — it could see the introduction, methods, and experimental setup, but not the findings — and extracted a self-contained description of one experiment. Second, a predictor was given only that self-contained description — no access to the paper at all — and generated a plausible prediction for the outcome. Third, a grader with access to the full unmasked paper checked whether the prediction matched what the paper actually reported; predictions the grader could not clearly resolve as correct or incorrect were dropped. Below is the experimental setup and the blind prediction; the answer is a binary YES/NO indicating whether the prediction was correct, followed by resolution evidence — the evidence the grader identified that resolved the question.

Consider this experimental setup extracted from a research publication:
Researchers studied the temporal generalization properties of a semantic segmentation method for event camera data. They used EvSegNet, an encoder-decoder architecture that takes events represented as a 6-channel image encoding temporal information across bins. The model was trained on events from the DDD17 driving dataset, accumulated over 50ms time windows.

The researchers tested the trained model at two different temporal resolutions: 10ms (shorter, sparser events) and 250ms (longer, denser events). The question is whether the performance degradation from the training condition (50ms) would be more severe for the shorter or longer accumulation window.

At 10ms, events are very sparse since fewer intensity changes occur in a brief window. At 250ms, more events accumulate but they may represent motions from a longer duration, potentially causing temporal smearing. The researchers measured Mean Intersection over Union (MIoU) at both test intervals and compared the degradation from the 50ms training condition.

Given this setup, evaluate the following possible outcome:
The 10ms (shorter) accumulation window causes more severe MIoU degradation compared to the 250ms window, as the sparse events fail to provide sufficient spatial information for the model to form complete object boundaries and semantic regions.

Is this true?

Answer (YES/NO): YES